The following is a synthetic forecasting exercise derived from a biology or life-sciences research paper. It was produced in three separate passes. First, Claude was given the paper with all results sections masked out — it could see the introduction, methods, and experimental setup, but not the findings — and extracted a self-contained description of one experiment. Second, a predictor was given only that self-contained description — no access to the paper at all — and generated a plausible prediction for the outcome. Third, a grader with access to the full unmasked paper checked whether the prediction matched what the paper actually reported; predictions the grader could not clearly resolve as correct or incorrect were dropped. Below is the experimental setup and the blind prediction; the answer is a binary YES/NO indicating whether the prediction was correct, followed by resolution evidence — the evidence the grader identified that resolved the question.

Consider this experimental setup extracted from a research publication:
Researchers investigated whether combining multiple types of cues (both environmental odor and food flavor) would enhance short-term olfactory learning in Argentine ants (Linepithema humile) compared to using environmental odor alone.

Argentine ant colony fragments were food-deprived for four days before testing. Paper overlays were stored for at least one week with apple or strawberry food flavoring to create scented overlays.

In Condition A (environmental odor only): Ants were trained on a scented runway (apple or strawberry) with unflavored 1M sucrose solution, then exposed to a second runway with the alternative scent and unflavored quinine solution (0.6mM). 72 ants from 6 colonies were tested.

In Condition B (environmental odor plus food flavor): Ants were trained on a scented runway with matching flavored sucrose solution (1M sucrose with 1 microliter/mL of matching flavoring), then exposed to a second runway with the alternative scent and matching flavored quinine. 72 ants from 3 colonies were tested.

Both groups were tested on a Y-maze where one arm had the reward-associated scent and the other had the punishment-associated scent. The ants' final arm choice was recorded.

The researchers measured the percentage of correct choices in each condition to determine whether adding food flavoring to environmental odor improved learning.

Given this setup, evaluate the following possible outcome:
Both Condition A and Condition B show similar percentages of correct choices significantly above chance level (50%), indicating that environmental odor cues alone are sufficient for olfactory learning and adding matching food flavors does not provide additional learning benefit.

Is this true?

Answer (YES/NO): YES